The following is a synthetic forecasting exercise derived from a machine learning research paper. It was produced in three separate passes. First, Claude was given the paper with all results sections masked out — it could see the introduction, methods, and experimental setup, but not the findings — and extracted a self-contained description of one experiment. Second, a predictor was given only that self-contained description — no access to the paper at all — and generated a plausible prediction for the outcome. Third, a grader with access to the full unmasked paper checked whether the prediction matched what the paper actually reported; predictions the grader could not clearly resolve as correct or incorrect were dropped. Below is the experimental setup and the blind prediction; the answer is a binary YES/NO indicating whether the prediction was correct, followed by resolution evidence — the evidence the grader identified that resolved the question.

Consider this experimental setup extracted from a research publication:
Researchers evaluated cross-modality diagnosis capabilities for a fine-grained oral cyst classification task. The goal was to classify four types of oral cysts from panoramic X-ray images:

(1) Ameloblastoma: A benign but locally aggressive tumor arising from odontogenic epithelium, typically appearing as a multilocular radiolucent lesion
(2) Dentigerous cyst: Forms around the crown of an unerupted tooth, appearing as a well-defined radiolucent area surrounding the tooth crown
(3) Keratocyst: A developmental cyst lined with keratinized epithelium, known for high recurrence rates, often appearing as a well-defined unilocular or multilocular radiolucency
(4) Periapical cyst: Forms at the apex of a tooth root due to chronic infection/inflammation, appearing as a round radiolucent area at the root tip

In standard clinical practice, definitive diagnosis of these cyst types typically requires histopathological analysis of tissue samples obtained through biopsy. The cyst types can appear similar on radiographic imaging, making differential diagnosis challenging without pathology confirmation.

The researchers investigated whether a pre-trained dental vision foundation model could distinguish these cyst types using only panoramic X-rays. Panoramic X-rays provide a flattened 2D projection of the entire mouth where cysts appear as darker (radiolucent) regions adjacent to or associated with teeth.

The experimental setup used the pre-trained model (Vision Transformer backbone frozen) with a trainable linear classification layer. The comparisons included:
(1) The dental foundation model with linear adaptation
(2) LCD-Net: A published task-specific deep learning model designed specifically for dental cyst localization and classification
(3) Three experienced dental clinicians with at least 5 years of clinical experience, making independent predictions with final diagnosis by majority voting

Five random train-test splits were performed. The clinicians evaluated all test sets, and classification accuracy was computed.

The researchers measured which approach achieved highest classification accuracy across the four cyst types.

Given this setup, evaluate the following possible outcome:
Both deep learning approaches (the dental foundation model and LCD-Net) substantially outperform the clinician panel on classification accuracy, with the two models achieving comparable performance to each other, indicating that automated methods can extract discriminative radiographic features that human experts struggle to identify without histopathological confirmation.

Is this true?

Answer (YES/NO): NO